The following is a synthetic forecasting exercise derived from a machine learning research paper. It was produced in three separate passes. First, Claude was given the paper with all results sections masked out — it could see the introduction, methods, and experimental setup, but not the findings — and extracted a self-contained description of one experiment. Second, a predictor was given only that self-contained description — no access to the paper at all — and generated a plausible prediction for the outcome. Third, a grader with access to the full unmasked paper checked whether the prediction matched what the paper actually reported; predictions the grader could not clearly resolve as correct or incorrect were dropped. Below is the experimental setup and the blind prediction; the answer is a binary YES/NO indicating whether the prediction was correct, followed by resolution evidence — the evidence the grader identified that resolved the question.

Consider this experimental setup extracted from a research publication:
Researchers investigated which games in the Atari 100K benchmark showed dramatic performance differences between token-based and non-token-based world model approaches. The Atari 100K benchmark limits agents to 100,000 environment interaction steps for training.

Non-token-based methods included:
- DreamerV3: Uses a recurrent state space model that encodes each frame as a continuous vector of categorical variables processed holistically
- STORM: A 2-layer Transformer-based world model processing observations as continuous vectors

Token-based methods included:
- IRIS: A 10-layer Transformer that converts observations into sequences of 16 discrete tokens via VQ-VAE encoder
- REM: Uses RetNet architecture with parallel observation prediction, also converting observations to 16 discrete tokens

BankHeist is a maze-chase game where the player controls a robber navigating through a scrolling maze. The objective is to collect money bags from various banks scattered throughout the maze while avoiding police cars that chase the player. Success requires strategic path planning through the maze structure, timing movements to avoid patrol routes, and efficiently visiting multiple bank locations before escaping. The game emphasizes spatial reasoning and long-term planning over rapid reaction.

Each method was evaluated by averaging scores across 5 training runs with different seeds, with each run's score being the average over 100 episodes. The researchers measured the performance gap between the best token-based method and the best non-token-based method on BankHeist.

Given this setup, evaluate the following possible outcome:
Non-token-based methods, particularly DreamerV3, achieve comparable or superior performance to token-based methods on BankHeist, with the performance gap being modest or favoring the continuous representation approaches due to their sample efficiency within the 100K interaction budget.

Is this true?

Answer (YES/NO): YES